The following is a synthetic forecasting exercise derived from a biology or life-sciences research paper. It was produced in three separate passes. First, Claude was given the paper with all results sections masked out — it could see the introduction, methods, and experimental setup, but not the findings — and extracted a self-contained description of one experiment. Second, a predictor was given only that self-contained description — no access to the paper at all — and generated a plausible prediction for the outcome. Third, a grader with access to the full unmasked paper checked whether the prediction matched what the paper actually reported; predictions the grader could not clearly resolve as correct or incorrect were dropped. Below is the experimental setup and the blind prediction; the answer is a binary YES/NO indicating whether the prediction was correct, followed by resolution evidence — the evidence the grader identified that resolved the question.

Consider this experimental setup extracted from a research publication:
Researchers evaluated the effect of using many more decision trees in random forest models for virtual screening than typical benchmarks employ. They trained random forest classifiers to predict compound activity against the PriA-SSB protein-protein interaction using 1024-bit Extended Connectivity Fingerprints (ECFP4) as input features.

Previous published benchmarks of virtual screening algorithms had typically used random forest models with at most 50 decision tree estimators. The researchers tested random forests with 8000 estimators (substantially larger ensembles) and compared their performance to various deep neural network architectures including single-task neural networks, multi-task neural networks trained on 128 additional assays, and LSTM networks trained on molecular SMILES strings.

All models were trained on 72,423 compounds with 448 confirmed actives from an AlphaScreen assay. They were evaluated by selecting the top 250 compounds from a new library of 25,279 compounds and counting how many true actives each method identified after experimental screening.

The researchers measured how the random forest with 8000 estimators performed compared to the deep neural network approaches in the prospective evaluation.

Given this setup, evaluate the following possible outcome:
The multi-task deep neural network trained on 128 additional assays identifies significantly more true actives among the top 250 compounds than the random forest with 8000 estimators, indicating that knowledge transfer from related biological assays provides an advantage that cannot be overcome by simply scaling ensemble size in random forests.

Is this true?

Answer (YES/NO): NO